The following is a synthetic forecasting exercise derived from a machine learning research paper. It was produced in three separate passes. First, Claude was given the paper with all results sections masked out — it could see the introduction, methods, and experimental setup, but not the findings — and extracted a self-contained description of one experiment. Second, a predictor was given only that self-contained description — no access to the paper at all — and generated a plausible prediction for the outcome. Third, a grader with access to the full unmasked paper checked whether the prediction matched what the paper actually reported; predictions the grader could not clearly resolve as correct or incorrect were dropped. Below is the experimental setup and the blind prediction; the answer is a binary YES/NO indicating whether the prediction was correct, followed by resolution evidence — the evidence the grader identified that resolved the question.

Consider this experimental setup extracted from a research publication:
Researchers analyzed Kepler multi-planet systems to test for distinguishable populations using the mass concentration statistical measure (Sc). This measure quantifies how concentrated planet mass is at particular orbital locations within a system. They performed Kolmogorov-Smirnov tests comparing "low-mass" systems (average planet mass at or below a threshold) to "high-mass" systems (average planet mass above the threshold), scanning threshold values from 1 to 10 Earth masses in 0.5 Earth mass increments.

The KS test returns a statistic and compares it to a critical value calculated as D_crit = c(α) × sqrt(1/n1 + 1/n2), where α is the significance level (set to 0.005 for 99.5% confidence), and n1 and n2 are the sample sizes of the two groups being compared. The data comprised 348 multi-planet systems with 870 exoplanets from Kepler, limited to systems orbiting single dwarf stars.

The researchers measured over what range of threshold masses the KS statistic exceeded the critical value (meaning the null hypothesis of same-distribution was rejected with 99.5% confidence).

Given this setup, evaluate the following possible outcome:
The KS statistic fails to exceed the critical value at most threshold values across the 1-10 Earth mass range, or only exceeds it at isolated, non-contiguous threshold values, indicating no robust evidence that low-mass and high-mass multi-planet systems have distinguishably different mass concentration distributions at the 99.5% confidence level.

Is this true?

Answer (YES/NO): NO